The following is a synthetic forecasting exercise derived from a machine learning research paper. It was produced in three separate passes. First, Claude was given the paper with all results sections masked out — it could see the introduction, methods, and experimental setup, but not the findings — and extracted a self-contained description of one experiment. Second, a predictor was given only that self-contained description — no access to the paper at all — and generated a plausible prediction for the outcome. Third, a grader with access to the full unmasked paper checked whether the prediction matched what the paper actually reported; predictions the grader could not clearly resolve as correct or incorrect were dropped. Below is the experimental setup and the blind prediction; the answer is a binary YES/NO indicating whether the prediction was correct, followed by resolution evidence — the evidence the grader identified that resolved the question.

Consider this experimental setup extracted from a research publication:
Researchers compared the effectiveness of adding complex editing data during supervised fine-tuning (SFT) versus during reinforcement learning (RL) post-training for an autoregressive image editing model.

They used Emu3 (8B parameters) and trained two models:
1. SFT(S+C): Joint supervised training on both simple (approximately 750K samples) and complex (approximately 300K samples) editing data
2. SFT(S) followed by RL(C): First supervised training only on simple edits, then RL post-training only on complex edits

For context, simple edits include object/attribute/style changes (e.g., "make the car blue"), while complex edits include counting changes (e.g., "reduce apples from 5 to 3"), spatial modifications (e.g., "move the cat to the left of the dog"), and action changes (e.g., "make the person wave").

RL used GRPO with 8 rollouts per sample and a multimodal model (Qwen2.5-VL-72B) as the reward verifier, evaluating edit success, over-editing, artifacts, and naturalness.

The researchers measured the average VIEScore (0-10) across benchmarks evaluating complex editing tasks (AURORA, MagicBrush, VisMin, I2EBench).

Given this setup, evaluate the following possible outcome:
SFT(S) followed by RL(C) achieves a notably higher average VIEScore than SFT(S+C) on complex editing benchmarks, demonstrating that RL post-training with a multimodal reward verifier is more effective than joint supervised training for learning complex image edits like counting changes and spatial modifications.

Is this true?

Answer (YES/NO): YES